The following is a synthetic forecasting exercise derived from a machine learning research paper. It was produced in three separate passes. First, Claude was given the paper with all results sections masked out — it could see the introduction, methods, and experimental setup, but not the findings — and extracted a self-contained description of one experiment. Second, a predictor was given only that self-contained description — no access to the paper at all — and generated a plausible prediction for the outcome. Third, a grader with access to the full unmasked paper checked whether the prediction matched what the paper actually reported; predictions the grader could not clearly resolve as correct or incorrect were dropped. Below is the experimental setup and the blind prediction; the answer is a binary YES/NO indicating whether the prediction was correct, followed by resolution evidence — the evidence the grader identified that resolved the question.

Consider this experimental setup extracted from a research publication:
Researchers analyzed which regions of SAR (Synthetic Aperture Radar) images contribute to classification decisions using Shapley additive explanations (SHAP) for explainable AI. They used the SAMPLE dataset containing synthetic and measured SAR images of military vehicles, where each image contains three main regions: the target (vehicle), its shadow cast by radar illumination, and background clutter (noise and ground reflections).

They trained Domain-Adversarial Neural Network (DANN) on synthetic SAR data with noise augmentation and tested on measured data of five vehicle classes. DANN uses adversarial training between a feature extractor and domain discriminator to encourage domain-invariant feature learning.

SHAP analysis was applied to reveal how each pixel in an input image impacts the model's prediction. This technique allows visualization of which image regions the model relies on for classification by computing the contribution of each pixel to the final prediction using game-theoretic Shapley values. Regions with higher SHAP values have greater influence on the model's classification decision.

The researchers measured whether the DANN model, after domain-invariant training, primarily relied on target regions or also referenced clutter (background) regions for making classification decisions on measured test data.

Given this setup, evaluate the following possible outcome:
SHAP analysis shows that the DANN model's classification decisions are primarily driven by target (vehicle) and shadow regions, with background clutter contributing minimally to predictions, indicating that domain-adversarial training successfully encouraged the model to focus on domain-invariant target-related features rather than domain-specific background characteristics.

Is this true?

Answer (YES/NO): NO